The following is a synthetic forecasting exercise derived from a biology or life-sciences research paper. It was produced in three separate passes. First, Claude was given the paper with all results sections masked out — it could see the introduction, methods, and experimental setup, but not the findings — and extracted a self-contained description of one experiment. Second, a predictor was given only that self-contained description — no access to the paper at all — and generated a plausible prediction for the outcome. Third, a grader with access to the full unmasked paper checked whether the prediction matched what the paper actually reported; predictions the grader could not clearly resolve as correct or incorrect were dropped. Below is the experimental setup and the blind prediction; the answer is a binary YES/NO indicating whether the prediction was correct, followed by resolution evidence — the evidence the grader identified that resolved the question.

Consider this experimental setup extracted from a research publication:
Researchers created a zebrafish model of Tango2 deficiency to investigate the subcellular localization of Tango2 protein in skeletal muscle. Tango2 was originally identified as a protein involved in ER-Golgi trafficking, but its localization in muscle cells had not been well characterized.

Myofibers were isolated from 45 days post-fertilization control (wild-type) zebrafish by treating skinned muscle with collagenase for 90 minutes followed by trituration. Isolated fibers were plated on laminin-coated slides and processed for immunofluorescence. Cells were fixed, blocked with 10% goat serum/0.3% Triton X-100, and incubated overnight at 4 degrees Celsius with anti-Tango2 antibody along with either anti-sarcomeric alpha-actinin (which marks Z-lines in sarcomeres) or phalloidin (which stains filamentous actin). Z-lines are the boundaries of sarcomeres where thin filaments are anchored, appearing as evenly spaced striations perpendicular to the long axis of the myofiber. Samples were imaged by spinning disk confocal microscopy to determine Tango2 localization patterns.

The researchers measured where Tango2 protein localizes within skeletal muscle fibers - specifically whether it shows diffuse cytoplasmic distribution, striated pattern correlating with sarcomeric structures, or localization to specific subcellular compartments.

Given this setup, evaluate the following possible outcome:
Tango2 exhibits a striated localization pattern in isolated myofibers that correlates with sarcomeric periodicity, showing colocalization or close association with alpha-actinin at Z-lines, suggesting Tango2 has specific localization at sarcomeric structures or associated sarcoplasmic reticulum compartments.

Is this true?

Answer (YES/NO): YES